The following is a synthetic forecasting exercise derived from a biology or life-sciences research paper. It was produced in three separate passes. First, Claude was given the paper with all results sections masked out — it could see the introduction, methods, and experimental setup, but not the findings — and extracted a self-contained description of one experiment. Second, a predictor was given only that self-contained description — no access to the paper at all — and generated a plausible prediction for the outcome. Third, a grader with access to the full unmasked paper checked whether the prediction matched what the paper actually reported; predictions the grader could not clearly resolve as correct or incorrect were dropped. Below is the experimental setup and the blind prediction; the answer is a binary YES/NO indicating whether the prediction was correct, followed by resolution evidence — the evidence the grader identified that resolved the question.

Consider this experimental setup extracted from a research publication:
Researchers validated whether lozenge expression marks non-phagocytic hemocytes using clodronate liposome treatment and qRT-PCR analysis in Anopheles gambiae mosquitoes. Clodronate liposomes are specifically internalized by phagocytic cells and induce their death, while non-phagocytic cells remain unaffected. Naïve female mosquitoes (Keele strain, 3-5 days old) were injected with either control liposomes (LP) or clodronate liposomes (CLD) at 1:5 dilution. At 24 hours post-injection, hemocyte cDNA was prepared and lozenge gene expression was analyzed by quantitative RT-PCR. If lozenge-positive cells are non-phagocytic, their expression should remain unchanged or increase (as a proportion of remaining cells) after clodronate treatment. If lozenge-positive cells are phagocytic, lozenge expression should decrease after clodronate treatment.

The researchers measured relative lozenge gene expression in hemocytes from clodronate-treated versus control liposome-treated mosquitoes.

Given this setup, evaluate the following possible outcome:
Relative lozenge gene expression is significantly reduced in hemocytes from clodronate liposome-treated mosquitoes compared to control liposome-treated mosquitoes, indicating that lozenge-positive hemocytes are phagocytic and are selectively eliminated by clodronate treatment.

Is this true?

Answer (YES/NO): YES